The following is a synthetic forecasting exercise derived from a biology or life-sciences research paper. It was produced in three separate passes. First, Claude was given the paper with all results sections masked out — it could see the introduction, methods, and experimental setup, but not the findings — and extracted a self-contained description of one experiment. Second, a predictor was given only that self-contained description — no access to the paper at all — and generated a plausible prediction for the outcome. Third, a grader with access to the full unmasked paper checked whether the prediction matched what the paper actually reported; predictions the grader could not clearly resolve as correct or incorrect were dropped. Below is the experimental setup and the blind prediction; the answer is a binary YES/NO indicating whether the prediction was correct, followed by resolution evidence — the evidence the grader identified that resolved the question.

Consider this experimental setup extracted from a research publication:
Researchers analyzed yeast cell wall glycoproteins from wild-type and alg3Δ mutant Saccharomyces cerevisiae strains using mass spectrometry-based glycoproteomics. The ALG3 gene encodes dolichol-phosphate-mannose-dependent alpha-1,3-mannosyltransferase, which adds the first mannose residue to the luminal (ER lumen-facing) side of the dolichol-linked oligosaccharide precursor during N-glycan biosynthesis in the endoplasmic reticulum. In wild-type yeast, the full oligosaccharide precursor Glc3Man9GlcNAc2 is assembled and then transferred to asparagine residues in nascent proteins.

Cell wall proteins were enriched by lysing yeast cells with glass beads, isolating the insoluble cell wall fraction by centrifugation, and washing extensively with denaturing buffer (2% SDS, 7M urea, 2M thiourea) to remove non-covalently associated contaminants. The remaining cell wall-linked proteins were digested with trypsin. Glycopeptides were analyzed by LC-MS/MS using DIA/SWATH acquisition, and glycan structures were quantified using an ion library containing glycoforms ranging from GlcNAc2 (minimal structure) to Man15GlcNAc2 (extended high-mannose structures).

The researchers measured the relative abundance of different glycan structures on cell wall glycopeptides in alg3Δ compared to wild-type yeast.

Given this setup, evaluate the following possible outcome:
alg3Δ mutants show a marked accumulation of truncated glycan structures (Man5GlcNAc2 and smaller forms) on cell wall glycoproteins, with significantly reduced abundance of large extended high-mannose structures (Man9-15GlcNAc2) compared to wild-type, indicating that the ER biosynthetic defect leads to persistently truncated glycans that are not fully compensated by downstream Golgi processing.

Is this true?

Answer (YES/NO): NO